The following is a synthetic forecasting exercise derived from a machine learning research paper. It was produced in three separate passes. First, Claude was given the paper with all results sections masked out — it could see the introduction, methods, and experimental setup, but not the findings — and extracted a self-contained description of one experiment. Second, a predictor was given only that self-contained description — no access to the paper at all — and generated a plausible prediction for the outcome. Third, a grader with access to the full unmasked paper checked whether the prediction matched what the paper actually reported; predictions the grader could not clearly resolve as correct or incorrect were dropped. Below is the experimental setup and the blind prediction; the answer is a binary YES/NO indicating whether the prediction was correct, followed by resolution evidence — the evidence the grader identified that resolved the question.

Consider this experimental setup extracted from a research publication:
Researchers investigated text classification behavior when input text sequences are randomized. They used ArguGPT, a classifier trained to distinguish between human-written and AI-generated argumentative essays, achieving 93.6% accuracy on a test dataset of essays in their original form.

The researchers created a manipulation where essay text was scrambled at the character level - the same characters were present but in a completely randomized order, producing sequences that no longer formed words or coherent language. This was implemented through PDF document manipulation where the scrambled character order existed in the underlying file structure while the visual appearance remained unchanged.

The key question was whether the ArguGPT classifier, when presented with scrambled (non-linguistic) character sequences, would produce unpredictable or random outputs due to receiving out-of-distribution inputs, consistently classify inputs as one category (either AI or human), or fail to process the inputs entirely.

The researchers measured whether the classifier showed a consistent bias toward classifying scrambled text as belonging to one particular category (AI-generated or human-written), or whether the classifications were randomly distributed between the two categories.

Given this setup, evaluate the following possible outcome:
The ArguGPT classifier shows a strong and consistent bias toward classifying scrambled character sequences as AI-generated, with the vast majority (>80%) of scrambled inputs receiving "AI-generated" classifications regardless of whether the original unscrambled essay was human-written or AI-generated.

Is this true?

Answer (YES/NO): NO